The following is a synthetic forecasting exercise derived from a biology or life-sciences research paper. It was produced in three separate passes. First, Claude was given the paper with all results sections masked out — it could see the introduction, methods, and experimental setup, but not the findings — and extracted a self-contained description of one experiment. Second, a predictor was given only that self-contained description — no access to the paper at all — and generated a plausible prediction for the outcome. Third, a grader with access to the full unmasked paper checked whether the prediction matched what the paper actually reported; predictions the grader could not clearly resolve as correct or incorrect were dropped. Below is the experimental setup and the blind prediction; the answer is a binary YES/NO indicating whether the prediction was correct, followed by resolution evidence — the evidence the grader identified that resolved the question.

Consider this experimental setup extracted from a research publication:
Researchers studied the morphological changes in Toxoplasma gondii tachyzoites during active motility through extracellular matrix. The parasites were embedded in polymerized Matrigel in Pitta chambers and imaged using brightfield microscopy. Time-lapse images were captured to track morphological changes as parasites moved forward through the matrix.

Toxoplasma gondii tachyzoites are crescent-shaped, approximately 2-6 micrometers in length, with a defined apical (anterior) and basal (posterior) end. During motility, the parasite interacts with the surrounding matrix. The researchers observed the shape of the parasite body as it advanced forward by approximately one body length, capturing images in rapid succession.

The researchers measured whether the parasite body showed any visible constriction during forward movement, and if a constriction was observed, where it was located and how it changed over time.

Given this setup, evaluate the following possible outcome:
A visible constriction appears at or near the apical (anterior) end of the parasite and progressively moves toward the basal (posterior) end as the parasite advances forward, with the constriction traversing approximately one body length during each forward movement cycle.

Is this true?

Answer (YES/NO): YES